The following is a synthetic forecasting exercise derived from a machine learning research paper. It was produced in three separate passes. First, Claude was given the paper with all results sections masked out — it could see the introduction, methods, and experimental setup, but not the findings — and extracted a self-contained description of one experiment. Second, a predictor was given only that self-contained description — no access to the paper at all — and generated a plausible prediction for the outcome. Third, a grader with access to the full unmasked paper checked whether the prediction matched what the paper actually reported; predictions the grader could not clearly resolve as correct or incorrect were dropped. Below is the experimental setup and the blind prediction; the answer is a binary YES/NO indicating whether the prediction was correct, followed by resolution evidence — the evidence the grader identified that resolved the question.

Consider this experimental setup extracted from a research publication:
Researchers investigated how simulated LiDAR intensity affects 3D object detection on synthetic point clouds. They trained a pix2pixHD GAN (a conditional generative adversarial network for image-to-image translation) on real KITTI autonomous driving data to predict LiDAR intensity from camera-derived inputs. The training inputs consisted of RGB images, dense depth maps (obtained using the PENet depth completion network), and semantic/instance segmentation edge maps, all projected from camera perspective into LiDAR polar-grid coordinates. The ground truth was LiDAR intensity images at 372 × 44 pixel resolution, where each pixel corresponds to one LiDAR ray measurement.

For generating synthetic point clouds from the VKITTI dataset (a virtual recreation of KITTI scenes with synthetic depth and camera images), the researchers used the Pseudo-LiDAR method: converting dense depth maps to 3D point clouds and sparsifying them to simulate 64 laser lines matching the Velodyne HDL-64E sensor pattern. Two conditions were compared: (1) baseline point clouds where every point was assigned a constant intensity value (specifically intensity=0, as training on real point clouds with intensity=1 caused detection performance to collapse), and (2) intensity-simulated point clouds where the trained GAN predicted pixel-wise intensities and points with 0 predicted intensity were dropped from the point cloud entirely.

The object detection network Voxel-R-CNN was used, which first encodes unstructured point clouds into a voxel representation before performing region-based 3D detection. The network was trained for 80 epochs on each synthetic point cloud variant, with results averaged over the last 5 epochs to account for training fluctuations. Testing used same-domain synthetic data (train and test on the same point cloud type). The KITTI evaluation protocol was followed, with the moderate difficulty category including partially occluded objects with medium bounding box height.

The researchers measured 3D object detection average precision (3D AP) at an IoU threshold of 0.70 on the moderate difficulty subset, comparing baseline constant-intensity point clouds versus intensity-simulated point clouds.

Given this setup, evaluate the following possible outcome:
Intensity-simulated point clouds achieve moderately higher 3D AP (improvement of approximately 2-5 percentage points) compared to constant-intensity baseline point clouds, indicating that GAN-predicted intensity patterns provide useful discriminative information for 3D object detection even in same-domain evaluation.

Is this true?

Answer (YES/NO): NO